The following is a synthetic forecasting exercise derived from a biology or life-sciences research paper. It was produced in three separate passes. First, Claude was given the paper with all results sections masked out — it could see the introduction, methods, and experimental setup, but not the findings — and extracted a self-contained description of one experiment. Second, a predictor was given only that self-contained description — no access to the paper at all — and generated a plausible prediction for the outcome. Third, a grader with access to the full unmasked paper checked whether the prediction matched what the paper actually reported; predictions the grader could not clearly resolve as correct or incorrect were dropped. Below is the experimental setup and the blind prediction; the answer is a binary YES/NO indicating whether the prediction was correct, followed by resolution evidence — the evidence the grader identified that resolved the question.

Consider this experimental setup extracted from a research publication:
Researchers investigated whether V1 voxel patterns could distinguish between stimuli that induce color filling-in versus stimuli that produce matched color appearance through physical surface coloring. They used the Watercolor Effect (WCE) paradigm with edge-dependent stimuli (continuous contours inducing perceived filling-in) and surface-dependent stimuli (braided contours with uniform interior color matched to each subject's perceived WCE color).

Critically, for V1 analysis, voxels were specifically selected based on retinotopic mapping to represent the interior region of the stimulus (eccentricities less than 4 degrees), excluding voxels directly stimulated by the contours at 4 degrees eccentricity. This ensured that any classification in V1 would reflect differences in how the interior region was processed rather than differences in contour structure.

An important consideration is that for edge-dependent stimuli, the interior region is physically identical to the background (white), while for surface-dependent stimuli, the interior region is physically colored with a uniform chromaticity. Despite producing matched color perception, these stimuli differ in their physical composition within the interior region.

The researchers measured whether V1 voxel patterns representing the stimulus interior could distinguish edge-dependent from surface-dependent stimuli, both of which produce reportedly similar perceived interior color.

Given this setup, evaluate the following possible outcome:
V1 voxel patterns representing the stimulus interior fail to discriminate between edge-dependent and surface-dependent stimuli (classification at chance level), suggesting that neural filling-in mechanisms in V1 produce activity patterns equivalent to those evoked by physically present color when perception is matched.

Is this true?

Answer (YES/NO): NO